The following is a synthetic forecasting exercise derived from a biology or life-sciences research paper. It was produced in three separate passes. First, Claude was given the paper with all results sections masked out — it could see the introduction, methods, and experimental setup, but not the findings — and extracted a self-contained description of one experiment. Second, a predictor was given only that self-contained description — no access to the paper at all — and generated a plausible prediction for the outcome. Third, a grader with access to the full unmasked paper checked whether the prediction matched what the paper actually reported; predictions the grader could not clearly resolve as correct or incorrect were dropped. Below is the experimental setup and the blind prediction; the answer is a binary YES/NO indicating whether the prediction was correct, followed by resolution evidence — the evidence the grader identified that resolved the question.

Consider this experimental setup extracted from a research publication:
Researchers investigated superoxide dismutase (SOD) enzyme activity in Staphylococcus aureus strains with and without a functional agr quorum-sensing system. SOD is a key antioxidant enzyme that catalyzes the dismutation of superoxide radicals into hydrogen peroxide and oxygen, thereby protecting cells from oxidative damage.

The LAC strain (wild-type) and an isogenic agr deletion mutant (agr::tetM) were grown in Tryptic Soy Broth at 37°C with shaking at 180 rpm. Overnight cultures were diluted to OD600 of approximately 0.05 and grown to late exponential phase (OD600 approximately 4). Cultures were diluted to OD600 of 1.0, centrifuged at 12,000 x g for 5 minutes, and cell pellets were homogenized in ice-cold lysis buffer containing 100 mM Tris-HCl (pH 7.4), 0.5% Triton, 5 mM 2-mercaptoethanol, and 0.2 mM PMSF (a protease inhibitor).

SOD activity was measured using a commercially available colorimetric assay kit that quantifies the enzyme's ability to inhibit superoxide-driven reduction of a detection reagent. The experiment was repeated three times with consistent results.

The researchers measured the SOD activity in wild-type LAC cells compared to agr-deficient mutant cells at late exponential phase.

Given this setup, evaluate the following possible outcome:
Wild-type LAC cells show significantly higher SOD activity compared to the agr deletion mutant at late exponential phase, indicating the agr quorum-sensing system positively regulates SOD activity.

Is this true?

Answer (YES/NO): NO